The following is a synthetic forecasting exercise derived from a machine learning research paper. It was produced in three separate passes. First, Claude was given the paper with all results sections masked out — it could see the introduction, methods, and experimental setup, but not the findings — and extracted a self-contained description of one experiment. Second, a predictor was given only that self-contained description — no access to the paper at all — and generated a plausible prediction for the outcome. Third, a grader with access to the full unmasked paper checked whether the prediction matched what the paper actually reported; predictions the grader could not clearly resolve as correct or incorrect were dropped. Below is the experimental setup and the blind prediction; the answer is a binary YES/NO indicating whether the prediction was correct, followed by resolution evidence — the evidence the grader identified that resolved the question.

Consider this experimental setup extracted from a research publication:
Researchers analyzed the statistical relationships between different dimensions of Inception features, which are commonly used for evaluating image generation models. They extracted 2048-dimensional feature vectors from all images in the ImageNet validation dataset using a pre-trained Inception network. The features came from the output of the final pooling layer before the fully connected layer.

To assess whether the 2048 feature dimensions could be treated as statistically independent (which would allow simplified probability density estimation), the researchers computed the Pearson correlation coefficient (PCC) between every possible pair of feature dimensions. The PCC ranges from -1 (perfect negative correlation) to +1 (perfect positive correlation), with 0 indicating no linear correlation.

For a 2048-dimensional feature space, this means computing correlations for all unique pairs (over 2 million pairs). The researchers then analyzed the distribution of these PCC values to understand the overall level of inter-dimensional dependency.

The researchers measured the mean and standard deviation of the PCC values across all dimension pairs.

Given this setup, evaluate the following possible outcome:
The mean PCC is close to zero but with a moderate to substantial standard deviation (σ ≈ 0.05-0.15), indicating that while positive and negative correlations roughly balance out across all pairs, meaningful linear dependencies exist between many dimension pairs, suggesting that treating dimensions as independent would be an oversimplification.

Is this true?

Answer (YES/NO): NO